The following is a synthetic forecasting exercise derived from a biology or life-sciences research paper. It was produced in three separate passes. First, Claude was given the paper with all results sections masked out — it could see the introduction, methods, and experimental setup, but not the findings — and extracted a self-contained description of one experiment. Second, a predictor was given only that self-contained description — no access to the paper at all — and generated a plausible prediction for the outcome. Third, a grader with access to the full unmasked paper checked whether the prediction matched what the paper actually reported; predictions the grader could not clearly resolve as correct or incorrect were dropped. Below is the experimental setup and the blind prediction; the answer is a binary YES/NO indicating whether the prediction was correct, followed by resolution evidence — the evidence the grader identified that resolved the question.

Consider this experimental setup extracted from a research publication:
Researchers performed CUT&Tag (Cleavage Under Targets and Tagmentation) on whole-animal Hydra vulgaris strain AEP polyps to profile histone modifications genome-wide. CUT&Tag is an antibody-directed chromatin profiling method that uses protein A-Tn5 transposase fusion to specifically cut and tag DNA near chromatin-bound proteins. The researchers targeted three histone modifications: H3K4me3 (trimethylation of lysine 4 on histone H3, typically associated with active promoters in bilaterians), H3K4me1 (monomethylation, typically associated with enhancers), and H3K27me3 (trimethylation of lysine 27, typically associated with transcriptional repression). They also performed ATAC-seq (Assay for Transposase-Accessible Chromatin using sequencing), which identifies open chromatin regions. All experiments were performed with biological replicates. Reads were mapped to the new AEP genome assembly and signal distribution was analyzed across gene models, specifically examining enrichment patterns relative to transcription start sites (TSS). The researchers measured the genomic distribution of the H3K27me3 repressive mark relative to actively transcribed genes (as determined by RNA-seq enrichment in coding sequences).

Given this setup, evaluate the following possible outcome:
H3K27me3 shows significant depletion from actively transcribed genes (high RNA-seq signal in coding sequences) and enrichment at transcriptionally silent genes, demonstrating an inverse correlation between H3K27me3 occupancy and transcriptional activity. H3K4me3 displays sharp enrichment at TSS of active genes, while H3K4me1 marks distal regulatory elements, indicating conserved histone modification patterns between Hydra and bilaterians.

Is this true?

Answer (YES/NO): NO